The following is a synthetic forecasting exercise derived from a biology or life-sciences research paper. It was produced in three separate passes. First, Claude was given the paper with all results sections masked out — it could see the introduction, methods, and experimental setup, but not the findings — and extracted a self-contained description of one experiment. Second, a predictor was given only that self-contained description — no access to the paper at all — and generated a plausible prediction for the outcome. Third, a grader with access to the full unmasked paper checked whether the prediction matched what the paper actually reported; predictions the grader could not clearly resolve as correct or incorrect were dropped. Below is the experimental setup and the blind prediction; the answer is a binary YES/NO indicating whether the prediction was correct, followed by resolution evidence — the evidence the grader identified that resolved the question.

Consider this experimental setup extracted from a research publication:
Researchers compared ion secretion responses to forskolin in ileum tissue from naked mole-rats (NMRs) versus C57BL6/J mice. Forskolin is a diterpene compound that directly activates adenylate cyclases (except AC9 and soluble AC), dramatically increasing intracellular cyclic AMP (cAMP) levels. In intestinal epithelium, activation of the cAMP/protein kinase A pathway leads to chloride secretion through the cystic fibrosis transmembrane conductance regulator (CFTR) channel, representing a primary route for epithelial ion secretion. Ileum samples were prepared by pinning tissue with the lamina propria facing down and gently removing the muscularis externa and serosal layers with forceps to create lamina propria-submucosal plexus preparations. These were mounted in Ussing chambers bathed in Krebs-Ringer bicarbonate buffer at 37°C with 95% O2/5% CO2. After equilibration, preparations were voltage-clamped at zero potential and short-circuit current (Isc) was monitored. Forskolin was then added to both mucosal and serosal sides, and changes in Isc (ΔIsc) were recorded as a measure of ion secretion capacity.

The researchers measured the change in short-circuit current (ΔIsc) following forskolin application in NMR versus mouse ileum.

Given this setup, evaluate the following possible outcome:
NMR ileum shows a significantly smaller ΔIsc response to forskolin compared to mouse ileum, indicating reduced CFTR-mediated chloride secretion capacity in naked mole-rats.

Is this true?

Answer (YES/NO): YES